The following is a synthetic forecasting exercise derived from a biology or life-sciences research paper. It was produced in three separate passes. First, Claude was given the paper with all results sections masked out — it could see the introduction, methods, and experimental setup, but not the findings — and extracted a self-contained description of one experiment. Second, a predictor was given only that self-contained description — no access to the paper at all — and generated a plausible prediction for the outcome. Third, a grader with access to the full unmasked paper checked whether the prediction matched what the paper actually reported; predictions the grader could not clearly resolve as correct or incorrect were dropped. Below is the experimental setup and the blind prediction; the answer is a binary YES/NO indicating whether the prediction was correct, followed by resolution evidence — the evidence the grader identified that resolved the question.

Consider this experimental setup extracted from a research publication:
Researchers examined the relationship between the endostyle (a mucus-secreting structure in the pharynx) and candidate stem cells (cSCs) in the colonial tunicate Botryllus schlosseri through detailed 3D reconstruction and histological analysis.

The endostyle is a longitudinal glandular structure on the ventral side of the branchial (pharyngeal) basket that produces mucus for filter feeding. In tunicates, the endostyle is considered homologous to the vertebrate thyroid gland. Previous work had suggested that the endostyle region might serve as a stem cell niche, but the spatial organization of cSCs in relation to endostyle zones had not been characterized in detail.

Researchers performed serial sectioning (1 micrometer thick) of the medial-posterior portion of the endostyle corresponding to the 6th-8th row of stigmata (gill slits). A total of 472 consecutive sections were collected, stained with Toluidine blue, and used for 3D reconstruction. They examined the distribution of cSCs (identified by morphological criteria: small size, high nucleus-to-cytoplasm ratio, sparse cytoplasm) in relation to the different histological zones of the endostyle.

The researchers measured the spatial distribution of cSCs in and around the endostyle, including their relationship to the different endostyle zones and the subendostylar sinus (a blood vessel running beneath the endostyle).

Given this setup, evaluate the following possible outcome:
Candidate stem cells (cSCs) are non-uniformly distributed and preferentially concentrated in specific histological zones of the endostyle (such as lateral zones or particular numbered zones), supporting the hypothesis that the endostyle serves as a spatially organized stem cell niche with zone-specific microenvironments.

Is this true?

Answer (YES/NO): NO